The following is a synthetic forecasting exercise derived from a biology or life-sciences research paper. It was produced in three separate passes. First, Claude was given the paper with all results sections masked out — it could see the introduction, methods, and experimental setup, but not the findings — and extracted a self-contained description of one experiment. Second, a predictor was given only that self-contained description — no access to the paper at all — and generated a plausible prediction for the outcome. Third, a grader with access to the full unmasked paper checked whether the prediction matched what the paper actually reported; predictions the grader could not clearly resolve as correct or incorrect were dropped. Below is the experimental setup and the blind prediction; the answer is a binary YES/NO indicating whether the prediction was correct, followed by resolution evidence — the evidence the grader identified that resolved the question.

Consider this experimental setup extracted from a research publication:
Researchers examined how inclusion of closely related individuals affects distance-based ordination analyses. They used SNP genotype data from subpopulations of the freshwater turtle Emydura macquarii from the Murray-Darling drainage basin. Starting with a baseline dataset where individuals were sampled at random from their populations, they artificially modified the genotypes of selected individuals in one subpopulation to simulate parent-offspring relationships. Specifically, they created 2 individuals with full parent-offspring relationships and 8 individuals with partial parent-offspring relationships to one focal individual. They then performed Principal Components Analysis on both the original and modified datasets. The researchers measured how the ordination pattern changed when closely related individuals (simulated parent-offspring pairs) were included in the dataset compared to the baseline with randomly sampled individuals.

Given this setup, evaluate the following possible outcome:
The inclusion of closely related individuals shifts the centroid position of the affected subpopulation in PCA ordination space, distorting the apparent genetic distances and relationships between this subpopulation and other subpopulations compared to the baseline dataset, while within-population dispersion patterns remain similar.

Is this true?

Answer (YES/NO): NO